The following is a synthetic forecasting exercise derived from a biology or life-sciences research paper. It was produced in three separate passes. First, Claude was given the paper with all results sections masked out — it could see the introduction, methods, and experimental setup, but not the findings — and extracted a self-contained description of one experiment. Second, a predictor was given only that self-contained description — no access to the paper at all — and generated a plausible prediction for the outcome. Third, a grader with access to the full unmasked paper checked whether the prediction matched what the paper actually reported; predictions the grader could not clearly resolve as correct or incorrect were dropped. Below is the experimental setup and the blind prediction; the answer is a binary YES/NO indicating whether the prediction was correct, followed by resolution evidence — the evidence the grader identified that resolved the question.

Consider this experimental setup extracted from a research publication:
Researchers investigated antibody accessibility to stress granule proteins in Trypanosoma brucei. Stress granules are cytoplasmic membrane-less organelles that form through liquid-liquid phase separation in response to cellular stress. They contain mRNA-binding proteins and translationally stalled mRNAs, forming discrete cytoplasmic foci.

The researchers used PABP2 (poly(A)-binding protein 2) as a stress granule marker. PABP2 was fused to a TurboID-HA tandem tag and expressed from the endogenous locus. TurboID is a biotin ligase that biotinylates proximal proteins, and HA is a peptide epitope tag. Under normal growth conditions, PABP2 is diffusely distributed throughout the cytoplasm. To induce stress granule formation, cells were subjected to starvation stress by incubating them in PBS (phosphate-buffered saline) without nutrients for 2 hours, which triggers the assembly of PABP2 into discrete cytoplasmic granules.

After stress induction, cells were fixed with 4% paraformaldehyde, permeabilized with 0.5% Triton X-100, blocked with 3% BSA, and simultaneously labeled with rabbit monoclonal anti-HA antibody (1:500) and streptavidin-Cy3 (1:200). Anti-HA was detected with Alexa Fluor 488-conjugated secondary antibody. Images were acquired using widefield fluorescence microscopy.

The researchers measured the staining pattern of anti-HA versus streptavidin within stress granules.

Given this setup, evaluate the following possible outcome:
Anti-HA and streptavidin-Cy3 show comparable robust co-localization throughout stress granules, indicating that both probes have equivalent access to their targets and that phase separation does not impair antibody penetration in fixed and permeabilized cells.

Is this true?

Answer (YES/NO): NO